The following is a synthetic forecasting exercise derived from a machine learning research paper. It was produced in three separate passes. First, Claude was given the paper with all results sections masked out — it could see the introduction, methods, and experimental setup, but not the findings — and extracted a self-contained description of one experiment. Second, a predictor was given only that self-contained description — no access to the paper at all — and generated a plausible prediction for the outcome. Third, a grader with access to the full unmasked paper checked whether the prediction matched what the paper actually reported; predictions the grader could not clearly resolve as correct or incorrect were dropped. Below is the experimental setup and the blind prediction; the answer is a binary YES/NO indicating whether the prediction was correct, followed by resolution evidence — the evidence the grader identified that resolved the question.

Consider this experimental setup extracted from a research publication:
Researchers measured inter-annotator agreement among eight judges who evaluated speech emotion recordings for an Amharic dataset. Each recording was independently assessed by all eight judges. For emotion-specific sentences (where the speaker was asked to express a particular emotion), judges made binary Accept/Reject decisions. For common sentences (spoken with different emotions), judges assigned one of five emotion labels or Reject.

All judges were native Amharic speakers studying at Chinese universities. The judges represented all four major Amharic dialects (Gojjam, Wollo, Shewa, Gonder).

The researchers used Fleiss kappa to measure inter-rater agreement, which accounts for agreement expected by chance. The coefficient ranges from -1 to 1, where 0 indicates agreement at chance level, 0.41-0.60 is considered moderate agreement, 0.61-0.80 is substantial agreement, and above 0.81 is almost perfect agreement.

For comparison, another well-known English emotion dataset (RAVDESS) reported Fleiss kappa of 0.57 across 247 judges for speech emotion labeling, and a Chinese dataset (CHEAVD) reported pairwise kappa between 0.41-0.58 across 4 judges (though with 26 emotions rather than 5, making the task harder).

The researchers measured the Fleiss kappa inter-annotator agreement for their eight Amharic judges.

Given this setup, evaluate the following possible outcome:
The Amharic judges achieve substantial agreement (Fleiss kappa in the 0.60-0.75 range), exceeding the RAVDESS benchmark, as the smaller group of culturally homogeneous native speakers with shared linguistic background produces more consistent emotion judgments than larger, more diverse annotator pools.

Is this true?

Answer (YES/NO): NO